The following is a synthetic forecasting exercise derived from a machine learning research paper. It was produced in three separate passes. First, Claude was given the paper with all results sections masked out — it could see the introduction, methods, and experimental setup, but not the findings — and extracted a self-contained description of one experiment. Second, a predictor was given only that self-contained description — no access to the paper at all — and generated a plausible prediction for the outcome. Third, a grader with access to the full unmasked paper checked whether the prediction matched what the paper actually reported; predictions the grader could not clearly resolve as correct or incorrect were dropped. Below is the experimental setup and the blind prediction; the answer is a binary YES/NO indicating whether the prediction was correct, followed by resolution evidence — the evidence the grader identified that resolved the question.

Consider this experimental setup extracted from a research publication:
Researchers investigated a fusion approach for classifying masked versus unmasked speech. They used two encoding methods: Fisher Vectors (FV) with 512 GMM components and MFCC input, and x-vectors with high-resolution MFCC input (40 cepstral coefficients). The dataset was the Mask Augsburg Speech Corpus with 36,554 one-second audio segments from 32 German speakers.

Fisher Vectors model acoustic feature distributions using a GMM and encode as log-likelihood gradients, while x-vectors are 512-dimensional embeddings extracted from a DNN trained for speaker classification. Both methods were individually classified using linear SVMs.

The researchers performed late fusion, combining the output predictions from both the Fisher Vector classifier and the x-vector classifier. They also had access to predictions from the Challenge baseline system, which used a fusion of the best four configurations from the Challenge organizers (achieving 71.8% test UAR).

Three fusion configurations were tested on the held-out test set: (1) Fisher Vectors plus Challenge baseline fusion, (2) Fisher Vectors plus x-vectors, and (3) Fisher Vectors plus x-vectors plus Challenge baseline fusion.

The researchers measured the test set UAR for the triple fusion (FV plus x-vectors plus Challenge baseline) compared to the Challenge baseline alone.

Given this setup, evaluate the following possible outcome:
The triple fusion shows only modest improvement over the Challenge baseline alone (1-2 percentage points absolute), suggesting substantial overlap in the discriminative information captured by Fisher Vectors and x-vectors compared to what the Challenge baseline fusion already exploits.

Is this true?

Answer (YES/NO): NO